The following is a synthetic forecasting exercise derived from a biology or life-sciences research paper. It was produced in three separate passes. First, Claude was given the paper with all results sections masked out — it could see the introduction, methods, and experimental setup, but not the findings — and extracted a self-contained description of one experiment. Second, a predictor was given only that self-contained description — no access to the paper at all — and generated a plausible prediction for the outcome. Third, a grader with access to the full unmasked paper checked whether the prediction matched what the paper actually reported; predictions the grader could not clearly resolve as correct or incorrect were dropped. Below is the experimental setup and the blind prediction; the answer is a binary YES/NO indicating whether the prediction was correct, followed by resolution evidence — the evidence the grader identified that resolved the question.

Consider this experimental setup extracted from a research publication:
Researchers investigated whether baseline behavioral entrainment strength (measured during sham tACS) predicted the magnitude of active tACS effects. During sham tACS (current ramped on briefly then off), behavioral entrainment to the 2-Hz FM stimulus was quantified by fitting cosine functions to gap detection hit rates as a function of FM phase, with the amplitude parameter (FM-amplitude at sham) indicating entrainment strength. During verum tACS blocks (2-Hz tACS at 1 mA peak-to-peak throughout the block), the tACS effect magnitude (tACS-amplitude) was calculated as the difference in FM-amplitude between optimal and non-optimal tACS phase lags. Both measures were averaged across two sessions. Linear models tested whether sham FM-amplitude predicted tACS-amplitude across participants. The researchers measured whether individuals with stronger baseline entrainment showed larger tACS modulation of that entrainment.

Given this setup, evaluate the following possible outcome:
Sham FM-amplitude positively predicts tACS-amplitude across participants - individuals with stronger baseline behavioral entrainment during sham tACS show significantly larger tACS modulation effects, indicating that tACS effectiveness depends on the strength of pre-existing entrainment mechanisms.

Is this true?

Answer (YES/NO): NO